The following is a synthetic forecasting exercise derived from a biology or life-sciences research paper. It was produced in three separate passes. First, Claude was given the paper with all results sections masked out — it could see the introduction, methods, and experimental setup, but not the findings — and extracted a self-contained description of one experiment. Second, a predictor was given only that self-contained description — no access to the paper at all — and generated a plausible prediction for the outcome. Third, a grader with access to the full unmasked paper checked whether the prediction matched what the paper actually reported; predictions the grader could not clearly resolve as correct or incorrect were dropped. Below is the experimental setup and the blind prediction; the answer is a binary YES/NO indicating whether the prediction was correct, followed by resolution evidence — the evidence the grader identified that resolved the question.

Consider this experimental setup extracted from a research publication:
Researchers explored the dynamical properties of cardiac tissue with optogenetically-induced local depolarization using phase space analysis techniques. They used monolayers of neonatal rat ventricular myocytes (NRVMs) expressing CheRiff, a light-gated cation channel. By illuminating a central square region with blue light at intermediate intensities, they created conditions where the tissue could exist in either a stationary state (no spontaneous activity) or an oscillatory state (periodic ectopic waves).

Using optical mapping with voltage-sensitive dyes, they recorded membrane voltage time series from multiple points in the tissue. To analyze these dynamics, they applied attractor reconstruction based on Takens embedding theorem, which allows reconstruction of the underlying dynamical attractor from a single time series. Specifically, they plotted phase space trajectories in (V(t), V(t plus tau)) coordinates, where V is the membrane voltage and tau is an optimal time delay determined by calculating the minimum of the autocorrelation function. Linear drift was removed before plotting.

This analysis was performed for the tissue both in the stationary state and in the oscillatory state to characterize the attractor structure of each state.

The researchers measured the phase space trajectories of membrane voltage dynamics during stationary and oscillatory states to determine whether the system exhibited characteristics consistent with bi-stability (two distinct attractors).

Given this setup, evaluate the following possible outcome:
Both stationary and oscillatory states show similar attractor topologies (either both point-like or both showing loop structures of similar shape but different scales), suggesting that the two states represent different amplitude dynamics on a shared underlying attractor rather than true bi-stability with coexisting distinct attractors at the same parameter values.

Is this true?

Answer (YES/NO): NO